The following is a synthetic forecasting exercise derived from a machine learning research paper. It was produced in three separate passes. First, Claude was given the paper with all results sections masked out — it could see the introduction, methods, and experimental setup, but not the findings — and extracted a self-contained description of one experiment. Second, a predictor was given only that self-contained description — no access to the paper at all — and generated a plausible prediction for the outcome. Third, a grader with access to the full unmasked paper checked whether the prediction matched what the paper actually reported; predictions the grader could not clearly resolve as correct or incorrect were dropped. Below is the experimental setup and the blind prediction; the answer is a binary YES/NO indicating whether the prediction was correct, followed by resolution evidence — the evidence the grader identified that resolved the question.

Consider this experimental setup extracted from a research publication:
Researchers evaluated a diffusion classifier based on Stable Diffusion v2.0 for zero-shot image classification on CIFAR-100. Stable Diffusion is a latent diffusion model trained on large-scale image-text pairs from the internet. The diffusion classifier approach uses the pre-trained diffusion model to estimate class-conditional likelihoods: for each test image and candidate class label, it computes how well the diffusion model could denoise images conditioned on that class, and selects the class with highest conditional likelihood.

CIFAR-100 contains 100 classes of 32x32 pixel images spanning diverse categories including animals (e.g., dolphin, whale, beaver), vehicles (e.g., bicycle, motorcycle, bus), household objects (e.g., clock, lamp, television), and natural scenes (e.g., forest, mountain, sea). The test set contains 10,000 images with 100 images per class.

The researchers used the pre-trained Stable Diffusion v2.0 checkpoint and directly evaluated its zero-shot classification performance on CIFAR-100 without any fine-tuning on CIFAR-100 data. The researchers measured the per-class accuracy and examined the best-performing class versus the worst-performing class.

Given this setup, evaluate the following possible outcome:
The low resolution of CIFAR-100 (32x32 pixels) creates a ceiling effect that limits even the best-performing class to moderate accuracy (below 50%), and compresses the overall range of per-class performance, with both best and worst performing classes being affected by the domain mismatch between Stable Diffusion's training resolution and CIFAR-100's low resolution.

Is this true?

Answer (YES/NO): NO